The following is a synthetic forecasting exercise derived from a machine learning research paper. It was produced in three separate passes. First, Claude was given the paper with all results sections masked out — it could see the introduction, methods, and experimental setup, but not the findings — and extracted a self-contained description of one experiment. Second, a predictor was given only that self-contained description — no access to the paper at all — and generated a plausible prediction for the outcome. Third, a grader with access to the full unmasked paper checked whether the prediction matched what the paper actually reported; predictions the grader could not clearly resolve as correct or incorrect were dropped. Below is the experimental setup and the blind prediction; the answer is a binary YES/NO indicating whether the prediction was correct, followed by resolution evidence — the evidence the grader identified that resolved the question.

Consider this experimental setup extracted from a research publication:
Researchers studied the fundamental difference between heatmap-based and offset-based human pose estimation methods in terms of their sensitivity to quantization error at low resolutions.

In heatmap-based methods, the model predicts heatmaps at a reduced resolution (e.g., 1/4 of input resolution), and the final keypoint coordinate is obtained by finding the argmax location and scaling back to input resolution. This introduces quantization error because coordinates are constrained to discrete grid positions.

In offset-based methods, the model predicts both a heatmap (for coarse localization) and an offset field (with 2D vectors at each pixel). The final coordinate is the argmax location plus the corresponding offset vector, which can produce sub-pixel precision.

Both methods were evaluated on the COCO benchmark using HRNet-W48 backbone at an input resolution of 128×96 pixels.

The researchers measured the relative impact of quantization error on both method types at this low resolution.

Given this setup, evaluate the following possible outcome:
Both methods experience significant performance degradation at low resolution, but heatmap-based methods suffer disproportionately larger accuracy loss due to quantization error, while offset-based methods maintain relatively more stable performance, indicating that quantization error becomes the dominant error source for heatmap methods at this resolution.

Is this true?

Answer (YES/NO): YES